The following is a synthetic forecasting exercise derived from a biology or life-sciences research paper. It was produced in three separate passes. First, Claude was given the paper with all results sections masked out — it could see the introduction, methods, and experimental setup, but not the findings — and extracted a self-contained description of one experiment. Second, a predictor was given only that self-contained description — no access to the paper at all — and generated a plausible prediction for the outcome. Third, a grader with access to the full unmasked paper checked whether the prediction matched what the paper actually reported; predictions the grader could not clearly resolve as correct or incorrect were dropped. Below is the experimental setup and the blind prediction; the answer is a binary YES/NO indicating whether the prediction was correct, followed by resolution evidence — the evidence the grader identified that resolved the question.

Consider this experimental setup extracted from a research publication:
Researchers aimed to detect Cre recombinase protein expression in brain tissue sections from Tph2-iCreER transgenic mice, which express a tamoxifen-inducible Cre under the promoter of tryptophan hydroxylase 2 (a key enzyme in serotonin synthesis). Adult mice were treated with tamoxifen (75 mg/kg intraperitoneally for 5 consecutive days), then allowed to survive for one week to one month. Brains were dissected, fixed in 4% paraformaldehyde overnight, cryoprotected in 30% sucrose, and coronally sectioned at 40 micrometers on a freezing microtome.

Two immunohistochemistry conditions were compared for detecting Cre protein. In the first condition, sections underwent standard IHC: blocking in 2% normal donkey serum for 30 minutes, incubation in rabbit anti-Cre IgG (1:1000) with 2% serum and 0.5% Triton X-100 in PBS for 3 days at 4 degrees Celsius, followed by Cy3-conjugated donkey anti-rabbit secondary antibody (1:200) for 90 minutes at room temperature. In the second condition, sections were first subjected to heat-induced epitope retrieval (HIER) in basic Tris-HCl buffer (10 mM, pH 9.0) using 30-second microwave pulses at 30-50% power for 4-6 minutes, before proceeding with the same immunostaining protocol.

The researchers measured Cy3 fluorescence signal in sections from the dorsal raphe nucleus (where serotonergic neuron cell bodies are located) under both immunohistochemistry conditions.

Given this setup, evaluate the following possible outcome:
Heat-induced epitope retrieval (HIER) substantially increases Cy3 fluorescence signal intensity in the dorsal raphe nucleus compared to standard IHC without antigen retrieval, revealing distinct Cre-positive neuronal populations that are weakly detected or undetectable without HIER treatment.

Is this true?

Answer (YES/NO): YES